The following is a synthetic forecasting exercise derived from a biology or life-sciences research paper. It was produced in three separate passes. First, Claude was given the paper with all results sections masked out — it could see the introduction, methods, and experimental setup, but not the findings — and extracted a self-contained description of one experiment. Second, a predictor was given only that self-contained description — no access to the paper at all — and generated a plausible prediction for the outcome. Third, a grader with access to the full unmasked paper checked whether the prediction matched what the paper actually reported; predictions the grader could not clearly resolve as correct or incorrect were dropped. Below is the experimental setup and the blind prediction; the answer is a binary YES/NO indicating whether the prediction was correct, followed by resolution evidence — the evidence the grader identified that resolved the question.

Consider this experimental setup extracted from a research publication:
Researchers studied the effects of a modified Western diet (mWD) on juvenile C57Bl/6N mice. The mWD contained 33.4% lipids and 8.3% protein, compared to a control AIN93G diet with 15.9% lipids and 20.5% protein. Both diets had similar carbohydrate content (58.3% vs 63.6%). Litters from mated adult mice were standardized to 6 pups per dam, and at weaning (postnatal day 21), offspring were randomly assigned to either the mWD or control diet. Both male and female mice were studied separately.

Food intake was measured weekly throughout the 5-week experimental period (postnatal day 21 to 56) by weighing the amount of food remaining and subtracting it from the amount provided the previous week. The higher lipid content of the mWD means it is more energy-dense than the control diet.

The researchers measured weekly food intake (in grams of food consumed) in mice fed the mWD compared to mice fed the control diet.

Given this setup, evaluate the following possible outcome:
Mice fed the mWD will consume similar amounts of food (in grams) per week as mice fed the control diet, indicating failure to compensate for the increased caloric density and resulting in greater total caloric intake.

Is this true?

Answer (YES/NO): YES